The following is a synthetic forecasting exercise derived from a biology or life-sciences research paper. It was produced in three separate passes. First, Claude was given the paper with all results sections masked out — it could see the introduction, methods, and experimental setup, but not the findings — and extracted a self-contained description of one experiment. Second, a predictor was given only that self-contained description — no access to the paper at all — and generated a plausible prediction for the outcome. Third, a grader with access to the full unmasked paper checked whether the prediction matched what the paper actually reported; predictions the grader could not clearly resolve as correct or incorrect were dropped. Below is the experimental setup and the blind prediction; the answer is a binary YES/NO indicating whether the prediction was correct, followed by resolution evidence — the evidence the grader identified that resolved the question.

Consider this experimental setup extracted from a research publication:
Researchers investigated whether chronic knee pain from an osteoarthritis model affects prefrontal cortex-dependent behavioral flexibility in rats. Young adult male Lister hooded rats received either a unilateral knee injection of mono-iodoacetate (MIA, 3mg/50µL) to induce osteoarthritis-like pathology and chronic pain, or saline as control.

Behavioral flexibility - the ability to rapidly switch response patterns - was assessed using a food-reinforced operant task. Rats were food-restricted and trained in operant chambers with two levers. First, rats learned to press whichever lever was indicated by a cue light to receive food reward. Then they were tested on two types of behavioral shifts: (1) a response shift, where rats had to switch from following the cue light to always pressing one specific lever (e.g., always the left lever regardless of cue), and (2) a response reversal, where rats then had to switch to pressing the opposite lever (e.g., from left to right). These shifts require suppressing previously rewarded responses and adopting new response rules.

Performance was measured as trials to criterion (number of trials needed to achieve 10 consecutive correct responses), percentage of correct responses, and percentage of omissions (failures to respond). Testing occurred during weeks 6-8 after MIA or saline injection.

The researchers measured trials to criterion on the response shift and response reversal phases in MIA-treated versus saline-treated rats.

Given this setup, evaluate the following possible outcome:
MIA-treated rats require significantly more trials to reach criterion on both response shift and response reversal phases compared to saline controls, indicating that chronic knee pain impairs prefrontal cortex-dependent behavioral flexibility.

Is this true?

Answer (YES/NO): NO